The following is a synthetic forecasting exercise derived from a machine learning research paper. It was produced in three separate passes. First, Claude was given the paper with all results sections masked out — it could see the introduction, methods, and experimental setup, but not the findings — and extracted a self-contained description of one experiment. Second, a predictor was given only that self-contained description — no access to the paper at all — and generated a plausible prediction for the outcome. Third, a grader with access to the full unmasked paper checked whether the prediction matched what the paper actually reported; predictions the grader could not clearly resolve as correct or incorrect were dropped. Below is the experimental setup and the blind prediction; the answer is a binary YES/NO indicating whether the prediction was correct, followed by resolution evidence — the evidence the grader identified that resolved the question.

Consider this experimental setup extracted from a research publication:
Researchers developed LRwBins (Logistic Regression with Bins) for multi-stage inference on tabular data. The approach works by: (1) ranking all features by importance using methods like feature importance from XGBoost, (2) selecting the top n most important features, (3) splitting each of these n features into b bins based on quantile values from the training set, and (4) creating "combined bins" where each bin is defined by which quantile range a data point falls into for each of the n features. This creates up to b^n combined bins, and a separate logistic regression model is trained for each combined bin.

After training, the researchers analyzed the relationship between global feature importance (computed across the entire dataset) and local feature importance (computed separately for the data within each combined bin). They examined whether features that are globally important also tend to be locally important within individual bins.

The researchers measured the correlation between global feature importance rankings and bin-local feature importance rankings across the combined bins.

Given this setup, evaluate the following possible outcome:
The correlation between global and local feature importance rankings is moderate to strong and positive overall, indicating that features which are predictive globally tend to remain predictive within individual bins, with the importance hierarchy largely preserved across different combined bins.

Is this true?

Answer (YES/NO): NO